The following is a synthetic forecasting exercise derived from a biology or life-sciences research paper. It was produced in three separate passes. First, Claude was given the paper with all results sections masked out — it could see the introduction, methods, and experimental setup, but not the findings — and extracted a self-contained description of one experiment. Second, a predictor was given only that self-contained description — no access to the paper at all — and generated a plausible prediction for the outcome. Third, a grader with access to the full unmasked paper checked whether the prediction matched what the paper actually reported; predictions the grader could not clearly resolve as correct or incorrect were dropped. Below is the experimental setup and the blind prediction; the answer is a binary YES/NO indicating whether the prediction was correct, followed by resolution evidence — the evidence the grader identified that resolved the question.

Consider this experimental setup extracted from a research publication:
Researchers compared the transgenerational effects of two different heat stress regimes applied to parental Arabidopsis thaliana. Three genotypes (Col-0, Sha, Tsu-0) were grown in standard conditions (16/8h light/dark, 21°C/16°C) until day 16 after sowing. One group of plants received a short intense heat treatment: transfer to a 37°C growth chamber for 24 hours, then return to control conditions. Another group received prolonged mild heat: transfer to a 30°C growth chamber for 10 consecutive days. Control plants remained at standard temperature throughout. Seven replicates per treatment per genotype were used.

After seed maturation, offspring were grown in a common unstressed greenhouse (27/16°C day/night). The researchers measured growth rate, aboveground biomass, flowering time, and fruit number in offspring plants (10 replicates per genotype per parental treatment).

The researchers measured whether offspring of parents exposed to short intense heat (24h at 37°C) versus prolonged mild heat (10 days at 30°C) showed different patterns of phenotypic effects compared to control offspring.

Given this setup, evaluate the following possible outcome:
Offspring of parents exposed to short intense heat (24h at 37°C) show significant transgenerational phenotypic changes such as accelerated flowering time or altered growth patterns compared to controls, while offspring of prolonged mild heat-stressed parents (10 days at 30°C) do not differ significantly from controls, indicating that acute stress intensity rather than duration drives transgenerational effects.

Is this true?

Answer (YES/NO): NO